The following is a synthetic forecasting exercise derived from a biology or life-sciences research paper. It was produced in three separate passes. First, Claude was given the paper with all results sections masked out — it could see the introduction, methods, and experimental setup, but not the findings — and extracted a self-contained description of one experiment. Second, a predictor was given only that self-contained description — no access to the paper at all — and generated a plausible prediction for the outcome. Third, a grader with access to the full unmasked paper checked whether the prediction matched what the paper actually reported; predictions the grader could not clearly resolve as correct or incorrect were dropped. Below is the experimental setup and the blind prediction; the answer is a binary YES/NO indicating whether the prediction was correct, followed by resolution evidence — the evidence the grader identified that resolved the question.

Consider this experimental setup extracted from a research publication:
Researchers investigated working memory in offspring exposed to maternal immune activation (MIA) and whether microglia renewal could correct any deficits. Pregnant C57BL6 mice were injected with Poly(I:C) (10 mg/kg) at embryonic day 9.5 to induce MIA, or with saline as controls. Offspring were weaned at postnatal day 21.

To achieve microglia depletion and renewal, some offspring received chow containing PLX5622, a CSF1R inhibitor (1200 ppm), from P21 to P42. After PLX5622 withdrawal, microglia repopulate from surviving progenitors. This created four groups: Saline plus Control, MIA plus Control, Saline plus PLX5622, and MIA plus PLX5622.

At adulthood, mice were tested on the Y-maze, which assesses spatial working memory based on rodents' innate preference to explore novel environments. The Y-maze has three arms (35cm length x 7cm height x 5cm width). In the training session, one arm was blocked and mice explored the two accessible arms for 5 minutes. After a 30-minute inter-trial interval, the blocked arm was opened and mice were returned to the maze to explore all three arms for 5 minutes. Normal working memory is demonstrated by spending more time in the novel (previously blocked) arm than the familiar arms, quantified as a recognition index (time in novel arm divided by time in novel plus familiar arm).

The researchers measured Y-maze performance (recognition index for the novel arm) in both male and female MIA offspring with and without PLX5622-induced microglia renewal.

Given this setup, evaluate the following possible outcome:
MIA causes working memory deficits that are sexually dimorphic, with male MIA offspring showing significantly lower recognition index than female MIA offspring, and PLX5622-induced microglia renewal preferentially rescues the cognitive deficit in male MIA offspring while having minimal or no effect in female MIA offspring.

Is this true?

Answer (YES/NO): NO